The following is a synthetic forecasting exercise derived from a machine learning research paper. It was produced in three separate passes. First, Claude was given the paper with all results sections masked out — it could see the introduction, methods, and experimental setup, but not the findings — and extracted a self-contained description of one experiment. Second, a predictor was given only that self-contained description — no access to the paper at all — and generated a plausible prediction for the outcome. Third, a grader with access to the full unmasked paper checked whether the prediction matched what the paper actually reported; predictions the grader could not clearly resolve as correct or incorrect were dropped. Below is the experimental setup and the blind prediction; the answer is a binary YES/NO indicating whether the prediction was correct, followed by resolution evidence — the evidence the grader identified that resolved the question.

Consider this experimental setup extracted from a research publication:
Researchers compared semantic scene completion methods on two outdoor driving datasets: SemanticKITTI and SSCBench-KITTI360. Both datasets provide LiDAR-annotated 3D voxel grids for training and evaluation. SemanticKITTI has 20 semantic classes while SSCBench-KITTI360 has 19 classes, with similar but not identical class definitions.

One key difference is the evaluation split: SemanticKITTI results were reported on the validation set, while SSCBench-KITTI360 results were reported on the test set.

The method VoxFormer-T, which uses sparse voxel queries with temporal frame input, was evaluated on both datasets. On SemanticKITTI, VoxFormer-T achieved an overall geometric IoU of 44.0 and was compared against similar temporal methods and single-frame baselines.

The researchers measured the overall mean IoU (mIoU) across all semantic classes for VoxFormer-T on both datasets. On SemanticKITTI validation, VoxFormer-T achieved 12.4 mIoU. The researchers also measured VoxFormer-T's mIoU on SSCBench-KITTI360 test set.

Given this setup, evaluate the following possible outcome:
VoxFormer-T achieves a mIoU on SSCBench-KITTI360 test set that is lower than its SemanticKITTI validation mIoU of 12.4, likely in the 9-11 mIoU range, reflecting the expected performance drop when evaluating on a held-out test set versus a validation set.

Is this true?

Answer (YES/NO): NO